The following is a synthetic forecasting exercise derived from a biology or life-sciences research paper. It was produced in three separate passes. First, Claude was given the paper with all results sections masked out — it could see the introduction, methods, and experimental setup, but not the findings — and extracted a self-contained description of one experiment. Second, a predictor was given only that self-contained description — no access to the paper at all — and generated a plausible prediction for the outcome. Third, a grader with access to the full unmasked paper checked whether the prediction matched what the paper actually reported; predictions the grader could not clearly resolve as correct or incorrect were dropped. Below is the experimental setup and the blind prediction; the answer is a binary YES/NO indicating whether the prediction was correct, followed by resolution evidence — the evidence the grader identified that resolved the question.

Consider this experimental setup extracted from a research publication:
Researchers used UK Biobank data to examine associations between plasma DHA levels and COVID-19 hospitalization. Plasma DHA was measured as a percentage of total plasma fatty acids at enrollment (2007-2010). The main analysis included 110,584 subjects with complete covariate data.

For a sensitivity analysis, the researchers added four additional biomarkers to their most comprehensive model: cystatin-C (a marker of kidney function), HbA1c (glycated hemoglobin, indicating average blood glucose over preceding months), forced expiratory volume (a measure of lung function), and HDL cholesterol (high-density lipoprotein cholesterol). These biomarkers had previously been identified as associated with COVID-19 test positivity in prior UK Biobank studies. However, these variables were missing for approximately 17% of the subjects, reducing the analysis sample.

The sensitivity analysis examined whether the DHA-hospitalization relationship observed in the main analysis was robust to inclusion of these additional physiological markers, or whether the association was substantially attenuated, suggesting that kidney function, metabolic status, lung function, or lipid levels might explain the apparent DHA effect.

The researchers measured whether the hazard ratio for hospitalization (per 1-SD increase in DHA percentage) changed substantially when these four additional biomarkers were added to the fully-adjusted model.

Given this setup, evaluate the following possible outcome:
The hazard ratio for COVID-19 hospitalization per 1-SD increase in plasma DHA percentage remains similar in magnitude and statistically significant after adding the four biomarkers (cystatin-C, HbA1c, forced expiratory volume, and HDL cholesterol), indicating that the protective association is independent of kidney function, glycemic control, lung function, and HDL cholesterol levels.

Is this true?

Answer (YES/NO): NO